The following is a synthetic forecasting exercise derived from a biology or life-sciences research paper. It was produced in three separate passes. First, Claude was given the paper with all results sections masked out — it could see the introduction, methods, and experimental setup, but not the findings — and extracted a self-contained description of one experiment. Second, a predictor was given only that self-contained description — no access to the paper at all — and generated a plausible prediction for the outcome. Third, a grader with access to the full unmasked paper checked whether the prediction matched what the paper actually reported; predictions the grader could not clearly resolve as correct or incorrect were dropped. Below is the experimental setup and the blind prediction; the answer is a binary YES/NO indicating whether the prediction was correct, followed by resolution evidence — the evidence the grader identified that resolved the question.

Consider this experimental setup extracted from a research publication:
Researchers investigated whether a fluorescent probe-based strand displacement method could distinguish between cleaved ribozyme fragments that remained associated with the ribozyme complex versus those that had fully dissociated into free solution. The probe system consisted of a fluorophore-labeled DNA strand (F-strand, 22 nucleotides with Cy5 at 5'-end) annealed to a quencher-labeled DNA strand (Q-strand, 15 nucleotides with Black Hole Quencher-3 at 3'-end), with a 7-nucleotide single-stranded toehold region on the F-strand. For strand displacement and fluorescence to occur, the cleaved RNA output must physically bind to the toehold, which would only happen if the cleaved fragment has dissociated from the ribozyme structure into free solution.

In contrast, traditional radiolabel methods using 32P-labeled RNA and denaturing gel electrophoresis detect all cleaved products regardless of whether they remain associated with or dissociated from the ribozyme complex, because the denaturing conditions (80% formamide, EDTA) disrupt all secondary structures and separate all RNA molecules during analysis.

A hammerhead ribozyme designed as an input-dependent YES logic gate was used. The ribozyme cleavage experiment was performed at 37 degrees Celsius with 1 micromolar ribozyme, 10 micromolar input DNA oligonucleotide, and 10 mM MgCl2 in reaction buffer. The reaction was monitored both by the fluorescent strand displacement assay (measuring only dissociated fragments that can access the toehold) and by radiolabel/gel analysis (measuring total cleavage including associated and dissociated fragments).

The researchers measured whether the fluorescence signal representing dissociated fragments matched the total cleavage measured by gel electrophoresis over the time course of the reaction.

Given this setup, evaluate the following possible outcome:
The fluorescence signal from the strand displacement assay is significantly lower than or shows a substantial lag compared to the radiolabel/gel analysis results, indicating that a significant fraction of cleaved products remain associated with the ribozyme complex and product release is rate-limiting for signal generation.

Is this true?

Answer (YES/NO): YES